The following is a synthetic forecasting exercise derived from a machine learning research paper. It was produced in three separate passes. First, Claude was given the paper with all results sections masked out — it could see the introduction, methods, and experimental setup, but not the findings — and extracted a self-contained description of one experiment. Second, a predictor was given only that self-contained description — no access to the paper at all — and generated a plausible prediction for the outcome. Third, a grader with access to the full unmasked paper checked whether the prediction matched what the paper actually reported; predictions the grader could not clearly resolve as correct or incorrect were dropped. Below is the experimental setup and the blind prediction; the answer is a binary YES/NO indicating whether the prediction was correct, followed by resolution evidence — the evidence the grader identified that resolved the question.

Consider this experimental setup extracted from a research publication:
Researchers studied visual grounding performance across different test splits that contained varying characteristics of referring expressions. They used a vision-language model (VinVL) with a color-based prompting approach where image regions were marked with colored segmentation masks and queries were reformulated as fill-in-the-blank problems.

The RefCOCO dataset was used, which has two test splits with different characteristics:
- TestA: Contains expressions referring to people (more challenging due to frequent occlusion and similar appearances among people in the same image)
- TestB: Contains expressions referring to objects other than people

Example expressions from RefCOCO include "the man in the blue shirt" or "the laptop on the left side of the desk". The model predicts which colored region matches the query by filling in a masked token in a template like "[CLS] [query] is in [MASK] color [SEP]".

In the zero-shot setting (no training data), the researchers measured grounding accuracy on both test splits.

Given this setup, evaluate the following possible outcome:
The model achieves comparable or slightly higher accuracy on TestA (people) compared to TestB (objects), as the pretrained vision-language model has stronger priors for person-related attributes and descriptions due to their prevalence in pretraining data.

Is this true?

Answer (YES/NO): YES